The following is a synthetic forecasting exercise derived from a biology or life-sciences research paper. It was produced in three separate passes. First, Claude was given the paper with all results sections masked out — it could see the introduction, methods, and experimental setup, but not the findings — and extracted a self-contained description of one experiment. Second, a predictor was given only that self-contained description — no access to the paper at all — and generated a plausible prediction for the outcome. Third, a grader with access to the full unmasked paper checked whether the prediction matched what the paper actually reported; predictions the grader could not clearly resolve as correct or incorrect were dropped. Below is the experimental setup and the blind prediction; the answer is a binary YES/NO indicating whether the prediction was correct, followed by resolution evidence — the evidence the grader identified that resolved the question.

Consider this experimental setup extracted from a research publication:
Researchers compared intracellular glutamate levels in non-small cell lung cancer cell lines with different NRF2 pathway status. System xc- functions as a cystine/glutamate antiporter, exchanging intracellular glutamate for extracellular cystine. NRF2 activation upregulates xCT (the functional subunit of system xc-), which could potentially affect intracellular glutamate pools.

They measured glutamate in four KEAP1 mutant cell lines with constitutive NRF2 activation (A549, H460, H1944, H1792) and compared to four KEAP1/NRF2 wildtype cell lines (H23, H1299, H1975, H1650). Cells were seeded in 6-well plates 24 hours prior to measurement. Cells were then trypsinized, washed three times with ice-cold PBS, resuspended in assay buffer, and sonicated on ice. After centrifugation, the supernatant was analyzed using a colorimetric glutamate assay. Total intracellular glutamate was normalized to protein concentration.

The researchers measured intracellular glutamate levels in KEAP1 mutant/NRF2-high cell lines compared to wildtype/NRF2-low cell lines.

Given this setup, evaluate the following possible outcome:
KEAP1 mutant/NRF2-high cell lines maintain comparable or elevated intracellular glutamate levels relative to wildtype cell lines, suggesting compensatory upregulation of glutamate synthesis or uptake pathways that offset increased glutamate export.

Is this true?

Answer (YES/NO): NO